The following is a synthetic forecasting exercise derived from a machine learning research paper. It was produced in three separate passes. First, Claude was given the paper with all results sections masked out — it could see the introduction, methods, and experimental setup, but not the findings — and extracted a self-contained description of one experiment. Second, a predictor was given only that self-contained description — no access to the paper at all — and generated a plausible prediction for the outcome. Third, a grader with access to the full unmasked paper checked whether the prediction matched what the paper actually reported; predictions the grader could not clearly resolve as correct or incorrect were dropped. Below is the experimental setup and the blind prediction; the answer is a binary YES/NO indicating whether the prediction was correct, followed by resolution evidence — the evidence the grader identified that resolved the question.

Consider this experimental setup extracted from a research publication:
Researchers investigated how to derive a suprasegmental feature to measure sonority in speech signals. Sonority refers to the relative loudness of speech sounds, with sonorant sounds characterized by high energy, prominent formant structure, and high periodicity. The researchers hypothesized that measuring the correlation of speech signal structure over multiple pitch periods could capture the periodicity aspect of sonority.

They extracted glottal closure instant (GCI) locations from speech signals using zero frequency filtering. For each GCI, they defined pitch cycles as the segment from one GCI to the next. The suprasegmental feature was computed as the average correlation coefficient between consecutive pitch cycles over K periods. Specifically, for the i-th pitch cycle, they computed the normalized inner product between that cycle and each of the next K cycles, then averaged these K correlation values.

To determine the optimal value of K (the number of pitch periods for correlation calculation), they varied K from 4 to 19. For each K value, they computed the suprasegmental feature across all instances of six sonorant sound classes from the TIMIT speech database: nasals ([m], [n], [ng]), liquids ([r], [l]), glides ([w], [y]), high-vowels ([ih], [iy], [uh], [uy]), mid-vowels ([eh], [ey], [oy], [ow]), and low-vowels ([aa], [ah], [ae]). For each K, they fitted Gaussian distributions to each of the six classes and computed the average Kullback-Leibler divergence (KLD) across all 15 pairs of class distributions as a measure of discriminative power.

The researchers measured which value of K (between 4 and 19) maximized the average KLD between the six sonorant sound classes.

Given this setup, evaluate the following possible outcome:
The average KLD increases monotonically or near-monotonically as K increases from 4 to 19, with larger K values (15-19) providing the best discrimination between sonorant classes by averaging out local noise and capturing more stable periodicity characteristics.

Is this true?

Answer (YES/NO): NO